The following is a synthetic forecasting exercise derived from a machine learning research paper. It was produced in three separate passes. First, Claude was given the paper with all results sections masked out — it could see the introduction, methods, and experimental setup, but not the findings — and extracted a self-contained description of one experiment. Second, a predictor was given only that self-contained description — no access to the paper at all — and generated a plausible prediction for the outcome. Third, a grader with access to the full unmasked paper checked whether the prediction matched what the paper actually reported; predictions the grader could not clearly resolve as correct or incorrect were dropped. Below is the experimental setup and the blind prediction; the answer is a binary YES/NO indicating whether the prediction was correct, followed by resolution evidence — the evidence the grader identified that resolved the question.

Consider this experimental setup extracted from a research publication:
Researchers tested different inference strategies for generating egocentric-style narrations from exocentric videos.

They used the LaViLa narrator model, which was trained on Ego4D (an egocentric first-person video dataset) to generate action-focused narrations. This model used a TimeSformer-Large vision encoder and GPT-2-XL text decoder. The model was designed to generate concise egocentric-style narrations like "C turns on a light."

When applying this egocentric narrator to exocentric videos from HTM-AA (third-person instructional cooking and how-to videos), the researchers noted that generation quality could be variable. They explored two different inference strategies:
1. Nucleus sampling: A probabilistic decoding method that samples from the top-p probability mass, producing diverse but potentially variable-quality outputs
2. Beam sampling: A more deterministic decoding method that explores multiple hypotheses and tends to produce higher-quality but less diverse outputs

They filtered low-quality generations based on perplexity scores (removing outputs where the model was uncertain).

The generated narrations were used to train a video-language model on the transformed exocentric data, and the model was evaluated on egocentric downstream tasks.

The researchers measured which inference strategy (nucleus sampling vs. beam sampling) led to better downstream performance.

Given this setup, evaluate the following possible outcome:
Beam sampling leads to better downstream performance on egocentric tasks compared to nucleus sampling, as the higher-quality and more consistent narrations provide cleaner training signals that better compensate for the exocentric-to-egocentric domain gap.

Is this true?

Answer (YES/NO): YES